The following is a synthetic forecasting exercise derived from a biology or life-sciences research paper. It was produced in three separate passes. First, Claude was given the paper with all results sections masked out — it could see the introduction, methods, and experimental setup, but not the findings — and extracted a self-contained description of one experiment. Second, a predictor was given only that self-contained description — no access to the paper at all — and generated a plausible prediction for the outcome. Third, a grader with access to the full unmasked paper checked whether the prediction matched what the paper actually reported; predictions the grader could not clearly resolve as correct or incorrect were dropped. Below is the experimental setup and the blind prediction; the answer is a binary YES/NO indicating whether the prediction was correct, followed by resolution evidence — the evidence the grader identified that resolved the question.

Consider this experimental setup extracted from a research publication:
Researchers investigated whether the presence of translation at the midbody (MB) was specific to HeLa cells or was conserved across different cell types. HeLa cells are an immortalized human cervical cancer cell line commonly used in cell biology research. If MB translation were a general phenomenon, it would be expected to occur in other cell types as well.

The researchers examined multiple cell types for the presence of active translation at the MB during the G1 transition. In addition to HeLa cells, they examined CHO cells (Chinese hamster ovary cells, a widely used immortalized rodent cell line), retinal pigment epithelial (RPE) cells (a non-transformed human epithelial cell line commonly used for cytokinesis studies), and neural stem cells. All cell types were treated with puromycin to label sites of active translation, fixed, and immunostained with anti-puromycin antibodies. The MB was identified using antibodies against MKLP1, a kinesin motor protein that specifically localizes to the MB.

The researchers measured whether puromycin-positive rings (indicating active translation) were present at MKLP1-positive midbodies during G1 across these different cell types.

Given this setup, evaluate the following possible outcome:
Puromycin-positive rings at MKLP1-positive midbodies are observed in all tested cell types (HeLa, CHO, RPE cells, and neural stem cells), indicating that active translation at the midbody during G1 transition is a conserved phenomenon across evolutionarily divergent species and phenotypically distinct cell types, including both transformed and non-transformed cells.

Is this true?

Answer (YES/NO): YES